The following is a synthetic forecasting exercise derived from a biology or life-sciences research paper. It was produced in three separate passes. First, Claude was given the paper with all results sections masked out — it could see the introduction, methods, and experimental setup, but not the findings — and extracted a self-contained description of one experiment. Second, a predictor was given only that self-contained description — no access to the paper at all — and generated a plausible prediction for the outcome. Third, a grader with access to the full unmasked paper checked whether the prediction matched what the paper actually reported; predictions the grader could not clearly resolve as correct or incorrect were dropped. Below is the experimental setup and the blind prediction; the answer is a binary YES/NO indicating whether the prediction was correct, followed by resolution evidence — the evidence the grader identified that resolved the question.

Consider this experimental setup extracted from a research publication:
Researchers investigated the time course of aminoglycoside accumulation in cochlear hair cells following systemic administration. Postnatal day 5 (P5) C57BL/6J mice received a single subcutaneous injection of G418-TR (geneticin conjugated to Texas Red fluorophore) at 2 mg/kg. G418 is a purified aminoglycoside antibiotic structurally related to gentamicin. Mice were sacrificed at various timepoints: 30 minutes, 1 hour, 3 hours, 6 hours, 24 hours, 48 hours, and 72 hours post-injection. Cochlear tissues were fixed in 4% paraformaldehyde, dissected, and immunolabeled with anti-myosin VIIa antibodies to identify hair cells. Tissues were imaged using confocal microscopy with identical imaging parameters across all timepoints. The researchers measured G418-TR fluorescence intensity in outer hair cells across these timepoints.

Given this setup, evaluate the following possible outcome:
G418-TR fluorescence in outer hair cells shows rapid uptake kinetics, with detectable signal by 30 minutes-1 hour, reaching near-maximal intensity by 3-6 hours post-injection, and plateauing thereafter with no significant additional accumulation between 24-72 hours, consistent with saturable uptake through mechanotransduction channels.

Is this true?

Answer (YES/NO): YES